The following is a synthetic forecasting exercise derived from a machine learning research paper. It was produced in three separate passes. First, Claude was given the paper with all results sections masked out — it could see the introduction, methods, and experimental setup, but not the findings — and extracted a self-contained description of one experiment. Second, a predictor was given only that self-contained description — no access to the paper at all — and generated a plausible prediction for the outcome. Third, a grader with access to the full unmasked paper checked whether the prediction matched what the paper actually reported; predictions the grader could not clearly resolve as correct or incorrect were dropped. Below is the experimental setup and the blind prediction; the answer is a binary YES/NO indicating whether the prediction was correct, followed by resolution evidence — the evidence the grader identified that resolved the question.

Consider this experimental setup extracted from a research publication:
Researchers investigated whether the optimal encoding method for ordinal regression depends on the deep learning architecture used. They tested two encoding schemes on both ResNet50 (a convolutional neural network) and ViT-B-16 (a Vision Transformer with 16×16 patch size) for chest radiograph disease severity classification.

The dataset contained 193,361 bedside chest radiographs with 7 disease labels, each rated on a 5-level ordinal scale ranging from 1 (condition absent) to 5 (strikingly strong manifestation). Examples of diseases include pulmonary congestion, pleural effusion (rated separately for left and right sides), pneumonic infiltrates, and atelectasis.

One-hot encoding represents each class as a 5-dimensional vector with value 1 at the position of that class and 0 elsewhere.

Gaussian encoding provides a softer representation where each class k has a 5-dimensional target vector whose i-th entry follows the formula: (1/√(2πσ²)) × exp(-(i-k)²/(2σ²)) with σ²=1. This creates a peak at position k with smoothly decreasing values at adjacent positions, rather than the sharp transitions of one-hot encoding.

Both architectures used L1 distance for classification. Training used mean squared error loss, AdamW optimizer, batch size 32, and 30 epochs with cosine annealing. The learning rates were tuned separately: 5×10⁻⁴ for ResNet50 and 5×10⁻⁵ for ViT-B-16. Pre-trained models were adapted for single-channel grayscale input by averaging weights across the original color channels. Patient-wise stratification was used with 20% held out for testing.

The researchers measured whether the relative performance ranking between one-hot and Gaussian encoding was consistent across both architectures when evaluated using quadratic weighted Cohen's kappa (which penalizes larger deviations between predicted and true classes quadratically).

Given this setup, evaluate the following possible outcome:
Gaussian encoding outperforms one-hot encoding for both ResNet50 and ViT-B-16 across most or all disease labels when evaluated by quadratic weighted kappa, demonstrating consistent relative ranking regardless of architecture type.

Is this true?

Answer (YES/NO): YES